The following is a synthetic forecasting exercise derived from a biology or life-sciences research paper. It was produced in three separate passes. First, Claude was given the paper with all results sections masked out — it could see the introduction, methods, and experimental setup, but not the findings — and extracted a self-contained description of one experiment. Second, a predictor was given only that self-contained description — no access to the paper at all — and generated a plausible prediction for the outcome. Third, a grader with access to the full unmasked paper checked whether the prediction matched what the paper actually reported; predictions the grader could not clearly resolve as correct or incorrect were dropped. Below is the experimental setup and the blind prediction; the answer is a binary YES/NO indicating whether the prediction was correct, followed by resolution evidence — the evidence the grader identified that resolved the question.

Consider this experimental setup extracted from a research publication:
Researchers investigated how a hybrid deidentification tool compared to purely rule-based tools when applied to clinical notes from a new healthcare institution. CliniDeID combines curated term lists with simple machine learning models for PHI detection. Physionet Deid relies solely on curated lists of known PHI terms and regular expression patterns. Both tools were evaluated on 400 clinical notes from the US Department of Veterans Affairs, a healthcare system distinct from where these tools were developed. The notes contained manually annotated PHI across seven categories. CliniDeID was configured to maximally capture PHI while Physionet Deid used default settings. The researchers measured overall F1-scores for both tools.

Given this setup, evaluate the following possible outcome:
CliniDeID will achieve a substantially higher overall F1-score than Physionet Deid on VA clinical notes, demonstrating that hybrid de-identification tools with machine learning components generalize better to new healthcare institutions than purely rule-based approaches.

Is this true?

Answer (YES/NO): YES